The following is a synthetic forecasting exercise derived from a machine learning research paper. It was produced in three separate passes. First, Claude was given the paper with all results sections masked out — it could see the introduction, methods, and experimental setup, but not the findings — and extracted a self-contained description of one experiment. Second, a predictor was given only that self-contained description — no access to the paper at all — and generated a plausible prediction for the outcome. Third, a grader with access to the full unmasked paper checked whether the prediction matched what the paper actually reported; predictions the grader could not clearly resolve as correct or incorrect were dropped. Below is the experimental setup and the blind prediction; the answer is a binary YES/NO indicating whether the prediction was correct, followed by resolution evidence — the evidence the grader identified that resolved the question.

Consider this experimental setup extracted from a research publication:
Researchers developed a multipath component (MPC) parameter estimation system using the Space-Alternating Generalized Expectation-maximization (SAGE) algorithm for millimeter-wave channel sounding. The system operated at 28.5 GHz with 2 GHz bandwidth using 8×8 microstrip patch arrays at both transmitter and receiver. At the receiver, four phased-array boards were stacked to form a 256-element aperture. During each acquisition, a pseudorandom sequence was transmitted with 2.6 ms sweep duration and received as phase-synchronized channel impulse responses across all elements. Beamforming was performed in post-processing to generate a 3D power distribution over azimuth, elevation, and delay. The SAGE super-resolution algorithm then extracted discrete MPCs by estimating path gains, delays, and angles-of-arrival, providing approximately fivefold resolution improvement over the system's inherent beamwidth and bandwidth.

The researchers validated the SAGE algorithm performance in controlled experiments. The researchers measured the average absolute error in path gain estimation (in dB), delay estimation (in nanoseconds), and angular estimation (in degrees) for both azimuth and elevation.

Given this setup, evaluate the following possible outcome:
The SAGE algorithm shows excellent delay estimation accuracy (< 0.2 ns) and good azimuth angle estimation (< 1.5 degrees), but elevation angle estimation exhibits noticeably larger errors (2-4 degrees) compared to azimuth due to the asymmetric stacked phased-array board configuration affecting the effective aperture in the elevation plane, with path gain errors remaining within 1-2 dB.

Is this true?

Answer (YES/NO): NO